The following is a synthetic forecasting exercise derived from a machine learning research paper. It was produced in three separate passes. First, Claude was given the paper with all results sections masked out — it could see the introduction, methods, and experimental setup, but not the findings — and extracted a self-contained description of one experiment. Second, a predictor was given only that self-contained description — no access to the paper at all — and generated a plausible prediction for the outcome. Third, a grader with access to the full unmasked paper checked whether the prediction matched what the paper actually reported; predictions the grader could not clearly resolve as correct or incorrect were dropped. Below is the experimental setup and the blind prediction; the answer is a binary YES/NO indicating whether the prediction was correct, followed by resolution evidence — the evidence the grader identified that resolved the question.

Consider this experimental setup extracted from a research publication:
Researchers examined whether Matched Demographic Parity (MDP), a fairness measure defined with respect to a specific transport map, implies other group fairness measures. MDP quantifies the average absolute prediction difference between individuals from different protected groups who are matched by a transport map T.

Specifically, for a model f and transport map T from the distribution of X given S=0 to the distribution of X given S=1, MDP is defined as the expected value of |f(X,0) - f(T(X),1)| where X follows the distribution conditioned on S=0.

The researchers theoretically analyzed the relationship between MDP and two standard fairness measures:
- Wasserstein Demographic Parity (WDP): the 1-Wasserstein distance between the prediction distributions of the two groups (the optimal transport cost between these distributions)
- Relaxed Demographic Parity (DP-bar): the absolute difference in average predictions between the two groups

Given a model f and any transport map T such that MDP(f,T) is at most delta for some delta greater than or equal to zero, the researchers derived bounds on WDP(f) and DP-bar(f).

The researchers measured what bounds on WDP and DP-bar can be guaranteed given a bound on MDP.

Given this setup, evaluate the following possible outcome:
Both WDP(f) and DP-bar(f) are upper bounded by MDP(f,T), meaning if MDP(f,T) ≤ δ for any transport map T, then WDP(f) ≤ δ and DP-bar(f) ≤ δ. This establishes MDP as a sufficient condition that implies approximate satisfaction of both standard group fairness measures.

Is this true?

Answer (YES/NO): YES